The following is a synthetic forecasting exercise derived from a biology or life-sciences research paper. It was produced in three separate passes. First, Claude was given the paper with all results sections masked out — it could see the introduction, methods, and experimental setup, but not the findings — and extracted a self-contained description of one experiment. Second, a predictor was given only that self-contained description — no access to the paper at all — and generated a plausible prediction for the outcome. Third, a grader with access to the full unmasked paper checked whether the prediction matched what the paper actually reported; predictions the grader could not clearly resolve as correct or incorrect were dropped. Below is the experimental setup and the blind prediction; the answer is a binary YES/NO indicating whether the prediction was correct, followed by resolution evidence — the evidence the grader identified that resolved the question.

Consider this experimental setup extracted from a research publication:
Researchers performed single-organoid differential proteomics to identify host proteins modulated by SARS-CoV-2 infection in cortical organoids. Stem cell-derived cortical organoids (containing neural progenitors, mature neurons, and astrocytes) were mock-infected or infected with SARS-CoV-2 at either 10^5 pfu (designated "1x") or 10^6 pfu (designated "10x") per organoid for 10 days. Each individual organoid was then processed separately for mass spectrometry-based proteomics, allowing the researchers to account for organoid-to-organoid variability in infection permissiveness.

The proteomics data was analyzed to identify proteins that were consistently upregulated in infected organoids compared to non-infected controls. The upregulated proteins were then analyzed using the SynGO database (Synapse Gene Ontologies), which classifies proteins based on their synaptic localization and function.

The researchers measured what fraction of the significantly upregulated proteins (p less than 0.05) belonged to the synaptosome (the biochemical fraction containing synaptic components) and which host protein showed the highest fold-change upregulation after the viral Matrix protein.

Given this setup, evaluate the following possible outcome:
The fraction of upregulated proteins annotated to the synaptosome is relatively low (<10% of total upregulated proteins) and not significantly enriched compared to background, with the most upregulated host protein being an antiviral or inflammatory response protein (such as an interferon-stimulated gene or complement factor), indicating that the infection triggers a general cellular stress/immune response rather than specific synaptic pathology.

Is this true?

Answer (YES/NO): NO